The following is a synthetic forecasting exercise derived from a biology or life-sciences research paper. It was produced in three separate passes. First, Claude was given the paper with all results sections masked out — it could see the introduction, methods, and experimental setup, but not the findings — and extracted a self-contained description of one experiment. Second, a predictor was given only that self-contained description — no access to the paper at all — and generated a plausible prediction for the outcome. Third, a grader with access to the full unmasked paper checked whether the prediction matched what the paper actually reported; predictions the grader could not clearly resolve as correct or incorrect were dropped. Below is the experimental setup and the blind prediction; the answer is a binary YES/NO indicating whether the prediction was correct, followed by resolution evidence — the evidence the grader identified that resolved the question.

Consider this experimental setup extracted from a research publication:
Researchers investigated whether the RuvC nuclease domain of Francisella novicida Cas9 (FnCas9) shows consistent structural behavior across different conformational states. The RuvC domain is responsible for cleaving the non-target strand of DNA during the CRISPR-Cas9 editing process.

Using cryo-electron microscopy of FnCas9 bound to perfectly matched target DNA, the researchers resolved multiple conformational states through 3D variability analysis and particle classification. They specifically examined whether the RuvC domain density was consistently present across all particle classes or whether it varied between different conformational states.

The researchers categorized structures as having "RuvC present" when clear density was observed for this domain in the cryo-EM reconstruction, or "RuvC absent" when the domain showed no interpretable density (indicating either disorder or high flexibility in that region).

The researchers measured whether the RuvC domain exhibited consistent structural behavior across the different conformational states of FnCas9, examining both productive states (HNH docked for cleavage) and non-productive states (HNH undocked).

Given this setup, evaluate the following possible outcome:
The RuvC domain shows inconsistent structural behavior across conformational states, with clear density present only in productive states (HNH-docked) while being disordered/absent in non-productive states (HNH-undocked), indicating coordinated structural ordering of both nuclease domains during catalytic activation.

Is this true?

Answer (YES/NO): NO